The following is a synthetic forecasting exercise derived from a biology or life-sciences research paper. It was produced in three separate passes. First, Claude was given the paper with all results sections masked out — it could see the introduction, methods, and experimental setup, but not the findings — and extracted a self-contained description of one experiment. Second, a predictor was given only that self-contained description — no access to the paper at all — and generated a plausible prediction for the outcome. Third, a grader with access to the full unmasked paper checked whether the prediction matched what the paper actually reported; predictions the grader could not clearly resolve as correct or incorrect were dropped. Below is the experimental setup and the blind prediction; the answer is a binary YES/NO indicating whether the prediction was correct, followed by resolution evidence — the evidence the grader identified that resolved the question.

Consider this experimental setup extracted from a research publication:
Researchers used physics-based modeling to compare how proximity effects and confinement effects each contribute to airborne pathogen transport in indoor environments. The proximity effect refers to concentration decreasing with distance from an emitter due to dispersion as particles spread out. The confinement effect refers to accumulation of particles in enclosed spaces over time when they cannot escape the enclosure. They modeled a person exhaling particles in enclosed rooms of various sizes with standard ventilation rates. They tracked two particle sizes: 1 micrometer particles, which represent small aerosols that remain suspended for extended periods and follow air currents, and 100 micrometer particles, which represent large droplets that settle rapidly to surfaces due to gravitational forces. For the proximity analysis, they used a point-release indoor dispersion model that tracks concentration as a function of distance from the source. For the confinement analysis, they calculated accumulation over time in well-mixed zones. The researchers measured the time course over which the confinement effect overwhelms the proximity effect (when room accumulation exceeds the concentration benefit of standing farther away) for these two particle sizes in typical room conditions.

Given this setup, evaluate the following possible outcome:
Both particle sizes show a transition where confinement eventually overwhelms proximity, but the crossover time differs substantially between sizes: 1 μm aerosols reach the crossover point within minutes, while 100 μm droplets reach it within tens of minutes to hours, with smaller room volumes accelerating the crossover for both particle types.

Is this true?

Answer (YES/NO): NO